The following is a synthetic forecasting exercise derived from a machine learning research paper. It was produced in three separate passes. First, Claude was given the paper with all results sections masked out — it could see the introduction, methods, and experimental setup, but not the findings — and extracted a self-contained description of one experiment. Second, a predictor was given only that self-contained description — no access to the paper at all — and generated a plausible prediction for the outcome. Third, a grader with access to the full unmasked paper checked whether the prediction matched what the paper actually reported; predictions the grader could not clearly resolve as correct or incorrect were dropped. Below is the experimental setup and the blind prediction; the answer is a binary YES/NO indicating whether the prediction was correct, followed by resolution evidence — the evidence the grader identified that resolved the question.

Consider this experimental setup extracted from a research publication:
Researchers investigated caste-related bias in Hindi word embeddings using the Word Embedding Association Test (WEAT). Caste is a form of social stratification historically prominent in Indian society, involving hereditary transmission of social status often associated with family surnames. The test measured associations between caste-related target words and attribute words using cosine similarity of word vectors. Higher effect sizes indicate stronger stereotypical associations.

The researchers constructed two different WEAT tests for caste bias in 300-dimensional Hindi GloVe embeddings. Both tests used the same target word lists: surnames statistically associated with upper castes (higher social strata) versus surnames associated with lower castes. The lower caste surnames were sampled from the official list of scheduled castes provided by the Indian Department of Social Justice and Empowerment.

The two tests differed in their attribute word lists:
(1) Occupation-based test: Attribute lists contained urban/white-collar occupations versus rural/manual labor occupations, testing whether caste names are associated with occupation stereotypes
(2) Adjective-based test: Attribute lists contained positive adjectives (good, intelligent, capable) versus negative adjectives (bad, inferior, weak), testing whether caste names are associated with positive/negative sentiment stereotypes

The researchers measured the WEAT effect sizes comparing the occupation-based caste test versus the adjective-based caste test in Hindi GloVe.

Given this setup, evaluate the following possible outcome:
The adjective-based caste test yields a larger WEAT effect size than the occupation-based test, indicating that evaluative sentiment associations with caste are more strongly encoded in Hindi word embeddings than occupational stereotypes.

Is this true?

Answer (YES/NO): YES